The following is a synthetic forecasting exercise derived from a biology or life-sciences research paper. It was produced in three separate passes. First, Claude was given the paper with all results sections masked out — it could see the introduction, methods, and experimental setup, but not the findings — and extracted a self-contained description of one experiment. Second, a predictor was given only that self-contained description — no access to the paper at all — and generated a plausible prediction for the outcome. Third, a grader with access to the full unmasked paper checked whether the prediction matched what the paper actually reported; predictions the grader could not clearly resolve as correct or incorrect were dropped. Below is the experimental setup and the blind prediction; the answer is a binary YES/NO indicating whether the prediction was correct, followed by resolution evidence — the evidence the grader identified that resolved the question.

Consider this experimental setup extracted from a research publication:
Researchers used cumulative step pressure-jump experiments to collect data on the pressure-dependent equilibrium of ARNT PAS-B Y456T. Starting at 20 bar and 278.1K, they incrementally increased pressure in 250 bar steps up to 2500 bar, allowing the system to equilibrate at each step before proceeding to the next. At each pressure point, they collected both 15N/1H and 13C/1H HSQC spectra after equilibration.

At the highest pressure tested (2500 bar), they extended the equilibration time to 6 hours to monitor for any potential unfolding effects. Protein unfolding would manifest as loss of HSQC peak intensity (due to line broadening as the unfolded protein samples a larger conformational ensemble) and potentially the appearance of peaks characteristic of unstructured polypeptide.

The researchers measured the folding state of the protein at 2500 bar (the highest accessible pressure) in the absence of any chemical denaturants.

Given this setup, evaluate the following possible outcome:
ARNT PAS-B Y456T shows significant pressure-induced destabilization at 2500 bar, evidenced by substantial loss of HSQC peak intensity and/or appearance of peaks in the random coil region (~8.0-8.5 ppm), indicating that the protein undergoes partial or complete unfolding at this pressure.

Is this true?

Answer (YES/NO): NO